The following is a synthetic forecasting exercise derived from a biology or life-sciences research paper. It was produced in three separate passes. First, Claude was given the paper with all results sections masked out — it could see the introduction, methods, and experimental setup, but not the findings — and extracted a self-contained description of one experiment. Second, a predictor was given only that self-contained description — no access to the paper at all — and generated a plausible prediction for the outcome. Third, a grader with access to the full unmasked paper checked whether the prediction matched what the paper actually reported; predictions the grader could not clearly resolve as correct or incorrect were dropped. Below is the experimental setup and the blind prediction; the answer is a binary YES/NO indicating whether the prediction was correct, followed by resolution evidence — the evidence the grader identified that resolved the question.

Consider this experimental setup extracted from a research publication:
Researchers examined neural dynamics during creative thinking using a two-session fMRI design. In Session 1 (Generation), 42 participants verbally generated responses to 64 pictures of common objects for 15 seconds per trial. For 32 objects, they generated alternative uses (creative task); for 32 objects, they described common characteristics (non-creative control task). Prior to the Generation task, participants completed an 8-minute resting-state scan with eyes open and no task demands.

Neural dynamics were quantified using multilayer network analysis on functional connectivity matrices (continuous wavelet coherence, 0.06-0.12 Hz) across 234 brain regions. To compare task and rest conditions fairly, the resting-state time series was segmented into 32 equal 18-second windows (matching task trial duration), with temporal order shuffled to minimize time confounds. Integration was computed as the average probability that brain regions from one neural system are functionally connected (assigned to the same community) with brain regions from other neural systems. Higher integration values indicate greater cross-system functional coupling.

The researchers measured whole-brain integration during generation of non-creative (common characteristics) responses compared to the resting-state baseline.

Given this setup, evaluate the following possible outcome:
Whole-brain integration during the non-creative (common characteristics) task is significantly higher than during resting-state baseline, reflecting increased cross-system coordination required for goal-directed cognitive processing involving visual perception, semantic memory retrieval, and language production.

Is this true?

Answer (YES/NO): YES